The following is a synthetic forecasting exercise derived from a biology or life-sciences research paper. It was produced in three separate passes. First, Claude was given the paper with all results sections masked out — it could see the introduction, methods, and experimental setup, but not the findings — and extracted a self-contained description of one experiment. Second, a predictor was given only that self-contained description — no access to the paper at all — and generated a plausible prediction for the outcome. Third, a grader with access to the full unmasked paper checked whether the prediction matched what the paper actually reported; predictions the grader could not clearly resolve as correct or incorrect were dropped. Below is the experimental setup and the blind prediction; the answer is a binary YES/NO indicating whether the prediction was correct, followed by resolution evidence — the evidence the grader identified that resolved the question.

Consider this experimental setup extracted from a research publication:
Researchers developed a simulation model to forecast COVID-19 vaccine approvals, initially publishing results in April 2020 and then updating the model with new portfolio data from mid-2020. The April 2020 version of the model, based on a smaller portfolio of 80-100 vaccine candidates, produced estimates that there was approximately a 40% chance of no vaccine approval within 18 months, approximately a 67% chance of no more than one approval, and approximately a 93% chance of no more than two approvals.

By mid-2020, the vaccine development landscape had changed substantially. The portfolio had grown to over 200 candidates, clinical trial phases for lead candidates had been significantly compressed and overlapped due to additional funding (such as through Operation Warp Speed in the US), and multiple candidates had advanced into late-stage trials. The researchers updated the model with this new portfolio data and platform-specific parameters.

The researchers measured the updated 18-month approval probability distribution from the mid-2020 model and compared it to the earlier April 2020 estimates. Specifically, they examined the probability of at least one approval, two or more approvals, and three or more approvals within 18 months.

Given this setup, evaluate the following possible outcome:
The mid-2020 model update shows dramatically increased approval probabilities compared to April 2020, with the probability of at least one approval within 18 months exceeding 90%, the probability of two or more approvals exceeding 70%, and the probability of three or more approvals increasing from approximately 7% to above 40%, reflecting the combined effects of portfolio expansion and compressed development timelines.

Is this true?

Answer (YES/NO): YES